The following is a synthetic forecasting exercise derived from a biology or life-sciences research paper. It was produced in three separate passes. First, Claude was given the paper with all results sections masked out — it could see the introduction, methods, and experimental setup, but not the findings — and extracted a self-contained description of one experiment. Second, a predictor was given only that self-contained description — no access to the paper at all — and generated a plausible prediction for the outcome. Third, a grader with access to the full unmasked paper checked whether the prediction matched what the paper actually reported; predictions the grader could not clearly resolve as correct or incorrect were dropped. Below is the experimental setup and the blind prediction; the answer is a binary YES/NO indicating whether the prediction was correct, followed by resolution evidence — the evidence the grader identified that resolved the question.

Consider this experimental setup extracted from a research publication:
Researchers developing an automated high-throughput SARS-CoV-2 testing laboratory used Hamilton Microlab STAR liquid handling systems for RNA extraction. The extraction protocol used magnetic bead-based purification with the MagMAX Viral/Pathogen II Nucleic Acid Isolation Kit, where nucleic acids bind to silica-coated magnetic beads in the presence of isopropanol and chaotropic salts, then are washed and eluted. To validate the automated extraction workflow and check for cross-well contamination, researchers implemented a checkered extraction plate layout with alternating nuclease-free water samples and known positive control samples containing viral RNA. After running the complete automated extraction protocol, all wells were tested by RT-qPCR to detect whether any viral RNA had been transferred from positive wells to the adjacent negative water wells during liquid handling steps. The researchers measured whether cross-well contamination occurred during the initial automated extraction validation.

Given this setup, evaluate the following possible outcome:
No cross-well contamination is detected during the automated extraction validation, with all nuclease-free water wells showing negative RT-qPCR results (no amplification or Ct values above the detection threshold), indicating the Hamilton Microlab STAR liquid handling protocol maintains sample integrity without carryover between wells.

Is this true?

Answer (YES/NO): NO